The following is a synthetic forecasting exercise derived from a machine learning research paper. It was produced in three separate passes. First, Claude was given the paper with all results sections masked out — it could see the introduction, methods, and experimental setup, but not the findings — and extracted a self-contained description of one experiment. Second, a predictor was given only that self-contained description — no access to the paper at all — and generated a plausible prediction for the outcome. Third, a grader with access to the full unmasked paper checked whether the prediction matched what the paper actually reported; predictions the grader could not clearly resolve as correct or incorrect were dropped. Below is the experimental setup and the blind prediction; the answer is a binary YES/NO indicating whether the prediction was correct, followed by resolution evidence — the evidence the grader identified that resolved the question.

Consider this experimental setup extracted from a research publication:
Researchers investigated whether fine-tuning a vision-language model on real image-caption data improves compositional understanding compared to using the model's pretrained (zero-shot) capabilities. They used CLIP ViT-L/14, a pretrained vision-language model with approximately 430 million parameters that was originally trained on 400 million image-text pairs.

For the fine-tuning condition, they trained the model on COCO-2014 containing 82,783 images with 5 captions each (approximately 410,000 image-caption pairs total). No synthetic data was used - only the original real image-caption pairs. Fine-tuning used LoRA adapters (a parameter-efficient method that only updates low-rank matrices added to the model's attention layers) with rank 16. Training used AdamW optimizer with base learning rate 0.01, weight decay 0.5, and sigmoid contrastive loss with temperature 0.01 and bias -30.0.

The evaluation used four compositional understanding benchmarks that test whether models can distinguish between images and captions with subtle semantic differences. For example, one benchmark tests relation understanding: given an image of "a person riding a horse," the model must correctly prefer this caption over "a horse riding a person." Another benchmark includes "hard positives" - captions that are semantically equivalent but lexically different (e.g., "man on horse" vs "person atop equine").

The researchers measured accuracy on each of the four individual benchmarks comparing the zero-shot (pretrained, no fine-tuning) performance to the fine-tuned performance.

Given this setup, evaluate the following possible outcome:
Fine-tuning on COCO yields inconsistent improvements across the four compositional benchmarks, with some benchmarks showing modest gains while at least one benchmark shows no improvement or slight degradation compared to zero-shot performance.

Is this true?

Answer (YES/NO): YES